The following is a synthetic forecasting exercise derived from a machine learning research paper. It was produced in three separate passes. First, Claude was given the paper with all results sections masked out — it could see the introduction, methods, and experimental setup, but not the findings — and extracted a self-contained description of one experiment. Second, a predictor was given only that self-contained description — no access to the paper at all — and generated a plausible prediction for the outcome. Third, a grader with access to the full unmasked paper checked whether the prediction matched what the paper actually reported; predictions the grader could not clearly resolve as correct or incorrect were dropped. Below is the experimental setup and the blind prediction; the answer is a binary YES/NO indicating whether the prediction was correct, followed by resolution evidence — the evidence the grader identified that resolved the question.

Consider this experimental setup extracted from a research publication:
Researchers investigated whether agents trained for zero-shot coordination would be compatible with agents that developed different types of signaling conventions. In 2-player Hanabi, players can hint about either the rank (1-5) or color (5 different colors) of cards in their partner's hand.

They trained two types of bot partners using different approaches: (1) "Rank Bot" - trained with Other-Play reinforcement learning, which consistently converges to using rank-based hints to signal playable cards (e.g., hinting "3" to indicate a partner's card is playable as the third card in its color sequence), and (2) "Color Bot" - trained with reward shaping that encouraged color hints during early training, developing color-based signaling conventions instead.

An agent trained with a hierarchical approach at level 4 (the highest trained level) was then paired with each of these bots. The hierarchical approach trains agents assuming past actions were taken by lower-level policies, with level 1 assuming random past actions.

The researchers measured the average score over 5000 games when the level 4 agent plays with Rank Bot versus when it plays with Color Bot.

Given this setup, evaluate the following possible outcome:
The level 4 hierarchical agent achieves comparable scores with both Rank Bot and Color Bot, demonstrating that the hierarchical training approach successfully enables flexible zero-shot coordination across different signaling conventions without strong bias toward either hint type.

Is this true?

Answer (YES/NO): NO